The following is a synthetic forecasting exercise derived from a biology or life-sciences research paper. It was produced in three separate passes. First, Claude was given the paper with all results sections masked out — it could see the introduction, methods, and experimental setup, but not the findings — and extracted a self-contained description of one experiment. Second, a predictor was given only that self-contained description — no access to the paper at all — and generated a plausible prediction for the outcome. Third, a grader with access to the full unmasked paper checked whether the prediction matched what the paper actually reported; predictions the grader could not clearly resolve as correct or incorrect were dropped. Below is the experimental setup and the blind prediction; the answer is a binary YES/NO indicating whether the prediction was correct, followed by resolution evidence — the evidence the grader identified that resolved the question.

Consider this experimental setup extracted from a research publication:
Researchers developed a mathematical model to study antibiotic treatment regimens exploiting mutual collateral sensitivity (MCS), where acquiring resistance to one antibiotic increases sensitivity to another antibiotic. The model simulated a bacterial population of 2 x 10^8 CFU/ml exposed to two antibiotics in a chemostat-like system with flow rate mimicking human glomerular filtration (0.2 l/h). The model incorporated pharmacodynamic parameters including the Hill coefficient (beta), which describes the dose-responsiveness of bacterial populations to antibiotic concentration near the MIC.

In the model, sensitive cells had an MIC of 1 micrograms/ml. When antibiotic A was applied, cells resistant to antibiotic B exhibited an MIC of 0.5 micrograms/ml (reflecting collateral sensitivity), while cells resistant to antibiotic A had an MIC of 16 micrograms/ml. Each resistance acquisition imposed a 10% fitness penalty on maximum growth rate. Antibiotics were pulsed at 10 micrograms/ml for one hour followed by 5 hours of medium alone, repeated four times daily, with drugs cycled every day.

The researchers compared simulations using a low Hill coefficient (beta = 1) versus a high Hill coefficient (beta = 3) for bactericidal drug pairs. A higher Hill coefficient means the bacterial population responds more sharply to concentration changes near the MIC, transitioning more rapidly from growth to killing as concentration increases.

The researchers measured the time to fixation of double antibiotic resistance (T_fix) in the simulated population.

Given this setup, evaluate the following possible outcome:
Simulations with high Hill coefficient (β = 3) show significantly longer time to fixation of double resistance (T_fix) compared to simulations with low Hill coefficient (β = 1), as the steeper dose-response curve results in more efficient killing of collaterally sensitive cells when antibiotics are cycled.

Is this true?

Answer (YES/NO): NO